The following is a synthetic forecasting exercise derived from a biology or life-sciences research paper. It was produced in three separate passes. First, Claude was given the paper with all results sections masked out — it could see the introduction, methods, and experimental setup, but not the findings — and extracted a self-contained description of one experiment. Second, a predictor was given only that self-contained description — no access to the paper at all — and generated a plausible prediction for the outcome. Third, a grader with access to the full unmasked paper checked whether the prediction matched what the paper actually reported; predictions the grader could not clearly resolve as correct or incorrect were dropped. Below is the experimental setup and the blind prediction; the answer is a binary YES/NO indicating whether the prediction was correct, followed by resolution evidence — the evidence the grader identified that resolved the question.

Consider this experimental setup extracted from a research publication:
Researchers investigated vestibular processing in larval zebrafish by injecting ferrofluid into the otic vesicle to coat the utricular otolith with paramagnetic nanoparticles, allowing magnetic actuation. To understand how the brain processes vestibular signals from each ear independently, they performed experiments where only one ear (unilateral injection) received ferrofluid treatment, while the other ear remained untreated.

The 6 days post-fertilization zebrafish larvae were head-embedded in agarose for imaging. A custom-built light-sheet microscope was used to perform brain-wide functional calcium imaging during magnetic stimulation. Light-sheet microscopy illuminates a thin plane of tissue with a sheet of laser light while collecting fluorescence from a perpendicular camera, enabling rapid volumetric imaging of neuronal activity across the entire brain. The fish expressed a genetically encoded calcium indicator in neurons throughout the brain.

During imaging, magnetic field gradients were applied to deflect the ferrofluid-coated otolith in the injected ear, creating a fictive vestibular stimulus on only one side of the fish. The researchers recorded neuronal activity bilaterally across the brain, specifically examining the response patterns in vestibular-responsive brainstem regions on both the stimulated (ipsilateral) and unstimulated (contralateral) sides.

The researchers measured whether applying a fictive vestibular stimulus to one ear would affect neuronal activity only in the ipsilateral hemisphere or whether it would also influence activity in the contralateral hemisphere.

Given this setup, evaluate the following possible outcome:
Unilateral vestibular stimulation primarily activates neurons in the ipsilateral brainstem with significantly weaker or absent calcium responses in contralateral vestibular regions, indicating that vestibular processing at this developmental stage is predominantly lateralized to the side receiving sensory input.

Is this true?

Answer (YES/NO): NO